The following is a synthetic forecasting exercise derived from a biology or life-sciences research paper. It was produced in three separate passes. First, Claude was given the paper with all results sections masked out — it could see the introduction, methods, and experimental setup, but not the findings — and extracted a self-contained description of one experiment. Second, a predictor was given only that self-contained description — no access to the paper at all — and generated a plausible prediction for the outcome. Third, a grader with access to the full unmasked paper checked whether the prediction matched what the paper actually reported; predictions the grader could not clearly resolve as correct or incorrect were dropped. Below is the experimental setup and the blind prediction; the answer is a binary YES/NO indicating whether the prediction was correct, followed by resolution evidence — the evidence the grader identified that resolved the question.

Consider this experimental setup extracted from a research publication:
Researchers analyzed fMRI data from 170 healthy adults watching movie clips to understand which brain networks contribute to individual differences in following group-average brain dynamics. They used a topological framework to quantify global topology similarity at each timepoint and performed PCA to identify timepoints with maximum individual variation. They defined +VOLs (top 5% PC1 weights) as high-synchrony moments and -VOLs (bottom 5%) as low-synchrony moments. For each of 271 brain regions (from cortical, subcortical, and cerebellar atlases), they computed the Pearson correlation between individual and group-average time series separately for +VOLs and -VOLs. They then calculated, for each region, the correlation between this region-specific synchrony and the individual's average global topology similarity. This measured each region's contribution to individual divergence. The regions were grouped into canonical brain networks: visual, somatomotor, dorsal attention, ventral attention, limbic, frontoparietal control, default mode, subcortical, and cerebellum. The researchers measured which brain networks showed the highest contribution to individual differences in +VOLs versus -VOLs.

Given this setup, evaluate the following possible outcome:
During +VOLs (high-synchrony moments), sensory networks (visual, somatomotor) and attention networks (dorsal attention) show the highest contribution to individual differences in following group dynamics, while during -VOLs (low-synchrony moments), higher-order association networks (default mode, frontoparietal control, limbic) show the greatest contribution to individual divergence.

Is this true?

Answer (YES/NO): NO